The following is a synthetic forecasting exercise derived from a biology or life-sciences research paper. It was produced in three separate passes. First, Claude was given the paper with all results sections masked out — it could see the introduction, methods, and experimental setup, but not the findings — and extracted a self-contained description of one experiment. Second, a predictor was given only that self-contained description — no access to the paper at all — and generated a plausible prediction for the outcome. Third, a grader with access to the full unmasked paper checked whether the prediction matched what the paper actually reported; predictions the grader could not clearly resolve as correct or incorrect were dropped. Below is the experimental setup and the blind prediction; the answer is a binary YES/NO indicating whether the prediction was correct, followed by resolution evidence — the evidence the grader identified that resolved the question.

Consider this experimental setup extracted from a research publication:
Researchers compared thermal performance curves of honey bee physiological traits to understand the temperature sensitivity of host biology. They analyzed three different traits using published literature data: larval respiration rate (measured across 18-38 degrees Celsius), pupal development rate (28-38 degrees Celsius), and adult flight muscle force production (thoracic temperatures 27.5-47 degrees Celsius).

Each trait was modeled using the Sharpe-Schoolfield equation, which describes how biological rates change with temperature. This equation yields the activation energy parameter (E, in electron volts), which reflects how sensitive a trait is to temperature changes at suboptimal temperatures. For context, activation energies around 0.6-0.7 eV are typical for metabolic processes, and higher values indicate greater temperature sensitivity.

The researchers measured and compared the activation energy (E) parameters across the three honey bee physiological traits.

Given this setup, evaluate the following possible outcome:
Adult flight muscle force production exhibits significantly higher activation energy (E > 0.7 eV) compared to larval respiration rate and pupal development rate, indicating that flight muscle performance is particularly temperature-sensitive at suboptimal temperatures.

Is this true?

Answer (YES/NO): NO